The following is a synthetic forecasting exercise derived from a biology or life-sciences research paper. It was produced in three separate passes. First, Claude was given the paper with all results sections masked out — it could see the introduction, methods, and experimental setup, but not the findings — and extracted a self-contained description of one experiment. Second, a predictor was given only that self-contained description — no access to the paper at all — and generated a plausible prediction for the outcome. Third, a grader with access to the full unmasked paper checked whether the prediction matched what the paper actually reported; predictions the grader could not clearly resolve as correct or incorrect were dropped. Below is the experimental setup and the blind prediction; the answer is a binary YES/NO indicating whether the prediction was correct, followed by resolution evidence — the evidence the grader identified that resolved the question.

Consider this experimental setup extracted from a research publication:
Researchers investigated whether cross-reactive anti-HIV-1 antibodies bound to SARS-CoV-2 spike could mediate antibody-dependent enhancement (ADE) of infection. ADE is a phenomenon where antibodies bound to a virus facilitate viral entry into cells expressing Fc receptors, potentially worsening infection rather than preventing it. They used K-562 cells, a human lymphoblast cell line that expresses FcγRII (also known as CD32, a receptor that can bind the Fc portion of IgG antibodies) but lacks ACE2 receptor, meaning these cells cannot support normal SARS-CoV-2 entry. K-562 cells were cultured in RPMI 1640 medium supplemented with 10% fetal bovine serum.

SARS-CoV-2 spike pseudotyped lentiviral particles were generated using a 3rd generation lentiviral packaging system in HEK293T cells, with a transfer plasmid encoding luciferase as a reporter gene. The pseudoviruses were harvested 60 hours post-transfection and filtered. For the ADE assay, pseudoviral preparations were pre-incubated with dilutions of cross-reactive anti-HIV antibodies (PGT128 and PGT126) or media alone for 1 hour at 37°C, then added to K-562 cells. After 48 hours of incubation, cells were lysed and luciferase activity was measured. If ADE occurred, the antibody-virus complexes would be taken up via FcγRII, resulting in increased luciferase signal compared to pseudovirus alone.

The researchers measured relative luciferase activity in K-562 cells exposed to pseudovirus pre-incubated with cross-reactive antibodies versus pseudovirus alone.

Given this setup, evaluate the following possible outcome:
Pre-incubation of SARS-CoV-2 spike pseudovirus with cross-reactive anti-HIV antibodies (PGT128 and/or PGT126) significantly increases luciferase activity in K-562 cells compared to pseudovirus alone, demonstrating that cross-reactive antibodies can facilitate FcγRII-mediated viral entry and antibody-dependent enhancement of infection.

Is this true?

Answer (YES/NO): NO